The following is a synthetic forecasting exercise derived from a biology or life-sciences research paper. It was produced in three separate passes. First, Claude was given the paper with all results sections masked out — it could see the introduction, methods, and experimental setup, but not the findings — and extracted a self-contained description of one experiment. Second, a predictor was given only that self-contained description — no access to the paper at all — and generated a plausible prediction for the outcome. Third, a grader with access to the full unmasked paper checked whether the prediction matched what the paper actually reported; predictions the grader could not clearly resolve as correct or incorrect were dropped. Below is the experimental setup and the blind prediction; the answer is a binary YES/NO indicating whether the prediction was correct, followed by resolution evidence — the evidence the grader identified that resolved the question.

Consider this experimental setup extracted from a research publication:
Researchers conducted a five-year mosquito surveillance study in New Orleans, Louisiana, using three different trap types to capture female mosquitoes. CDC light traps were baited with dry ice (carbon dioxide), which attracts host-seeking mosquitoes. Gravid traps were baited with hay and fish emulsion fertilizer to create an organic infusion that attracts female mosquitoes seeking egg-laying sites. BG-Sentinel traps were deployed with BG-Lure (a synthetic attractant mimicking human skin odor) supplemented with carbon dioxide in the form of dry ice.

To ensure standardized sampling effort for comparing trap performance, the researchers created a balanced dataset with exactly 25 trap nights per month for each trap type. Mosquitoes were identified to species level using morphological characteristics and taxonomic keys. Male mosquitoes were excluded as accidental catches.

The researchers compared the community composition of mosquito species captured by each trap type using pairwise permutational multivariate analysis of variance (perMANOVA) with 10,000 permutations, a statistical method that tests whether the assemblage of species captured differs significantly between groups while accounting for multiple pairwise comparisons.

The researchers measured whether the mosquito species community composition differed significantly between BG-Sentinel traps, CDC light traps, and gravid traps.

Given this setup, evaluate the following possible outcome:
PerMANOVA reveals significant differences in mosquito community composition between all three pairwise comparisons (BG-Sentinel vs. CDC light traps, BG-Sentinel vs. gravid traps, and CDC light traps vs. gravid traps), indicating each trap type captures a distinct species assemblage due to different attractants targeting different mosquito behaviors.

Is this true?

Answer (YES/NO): YES